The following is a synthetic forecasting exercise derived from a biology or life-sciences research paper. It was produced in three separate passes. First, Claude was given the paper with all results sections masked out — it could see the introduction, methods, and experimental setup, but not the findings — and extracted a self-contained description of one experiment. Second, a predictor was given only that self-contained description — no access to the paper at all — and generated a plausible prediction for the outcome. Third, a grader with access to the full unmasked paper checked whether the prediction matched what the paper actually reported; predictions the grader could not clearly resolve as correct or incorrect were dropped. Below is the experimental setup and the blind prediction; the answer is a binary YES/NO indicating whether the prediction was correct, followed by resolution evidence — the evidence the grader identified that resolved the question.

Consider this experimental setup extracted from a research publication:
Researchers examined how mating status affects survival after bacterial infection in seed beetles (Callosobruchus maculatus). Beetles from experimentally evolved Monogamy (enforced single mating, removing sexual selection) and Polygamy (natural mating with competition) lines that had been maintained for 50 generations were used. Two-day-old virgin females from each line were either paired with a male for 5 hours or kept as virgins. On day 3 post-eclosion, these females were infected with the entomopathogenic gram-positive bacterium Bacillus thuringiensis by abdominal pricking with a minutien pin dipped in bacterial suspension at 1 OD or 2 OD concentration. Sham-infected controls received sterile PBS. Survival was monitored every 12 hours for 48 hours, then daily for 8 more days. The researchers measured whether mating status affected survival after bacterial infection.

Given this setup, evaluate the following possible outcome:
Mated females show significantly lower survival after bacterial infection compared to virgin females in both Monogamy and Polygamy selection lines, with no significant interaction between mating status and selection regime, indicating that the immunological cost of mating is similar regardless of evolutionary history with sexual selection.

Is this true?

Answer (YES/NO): NO